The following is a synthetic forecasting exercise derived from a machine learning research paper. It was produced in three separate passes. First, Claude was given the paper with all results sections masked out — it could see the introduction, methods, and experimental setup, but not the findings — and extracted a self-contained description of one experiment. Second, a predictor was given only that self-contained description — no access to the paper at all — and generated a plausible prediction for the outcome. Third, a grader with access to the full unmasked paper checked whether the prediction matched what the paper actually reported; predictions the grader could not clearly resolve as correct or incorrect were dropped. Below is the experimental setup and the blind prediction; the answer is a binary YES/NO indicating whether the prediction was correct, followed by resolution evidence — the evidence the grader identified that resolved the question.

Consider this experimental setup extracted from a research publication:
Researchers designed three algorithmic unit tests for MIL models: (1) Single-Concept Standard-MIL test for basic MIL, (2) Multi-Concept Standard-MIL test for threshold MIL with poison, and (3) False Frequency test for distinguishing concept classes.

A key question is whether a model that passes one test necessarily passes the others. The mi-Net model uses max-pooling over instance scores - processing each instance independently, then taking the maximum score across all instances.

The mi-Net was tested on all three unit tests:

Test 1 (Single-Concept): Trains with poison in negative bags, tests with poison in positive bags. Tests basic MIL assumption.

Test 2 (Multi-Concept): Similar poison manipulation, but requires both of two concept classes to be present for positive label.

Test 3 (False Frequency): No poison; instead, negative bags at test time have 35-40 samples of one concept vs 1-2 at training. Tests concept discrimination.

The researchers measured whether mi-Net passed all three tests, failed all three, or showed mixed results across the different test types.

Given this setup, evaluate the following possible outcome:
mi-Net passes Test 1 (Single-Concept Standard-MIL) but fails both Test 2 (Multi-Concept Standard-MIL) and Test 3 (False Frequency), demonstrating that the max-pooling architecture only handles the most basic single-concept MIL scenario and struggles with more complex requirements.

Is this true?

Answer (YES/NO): YES